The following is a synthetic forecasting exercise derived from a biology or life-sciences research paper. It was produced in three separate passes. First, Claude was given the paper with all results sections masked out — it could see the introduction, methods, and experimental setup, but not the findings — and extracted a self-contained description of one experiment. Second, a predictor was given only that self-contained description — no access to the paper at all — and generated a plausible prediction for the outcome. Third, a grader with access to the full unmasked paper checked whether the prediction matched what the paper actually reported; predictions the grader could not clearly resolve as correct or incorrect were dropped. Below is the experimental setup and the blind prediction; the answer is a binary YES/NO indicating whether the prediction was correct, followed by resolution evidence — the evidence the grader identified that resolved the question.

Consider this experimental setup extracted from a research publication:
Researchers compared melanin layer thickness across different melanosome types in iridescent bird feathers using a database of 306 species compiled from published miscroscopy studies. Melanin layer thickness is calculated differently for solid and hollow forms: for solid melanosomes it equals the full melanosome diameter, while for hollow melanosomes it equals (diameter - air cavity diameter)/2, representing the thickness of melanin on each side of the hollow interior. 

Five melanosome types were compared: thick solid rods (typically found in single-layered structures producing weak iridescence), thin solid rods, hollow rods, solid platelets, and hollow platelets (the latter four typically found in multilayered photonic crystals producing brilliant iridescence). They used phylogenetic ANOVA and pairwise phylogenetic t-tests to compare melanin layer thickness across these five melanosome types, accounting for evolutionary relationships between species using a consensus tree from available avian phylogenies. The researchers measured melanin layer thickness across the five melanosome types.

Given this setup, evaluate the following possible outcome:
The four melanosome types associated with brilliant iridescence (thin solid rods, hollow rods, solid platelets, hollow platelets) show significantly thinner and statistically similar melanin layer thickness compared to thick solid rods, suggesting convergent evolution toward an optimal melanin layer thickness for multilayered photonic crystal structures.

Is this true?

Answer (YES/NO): NO